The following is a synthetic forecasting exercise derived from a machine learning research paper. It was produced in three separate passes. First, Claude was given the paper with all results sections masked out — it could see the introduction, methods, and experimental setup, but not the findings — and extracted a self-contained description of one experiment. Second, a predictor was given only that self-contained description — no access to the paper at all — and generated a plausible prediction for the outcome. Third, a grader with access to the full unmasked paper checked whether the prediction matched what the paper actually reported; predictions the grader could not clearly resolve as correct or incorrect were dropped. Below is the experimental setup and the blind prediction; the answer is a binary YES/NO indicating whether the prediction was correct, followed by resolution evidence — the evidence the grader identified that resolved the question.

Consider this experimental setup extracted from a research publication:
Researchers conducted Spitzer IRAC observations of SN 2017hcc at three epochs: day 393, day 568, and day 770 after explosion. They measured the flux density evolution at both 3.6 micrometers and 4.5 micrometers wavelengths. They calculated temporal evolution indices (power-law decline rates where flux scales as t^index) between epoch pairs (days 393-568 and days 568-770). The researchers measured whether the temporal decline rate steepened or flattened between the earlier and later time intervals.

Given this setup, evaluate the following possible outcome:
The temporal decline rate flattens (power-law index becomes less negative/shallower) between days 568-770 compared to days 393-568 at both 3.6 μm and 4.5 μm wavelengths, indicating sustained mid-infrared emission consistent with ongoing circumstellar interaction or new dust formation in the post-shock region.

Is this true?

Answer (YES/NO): NO